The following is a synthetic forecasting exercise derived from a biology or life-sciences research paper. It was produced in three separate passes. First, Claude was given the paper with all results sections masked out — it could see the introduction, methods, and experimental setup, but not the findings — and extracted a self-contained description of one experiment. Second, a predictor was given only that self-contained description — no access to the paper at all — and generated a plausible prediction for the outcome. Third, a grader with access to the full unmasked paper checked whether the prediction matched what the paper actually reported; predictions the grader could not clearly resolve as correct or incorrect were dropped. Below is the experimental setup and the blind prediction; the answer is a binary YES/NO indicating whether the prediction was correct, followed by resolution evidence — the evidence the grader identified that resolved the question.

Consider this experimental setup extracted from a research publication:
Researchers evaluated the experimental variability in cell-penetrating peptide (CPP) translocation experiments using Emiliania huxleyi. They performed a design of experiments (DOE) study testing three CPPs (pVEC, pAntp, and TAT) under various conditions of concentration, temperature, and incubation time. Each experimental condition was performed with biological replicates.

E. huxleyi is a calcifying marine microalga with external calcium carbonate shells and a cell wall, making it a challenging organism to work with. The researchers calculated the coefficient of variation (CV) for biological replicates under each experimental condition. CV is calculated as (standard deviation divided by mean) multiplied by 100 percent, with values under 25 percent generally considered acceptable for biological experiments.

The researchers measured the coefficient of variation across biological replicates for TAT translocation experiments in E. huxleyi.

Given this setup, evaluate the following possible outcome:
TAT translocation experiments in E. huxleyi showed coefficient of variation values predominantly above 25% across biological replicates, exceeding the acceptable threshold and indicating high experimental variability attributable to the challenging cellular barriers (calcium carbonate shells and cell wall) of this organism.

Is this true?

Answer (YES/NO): NO